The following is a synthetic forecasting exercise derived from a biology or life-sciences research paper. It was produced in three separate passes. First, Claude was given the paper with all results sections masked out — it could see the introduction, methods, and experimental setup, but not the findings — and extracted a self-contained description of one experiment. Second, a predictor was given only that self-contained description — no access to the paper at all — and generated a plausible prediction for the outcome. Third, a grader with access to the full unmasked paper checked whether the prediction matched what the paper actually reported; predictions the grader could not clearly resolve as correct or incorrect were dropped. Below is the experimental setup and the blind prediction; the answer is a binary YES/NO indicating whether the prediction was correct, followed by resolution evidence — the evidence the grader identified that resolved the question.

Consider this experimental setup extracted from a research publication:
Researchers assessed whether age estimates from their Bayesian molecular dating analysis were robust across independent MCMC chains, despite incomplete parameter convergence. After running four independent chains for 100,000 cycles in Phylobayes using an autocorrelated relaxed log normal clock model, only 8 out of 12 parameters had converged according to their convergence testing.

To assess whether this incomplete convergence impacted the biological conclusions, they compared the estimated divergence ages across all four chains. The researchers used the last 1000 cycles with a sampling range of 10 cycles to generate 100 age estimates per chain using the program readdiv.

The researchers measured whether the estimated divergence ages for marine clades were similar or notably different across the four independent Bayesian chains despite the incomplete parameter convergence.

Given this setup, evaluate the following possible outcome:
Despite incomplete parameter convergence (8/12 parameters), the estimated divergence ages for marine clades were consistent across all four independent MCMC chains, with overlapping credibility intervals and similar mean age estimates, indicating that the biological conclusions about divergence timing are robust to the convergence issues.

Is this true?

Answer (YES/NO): YES